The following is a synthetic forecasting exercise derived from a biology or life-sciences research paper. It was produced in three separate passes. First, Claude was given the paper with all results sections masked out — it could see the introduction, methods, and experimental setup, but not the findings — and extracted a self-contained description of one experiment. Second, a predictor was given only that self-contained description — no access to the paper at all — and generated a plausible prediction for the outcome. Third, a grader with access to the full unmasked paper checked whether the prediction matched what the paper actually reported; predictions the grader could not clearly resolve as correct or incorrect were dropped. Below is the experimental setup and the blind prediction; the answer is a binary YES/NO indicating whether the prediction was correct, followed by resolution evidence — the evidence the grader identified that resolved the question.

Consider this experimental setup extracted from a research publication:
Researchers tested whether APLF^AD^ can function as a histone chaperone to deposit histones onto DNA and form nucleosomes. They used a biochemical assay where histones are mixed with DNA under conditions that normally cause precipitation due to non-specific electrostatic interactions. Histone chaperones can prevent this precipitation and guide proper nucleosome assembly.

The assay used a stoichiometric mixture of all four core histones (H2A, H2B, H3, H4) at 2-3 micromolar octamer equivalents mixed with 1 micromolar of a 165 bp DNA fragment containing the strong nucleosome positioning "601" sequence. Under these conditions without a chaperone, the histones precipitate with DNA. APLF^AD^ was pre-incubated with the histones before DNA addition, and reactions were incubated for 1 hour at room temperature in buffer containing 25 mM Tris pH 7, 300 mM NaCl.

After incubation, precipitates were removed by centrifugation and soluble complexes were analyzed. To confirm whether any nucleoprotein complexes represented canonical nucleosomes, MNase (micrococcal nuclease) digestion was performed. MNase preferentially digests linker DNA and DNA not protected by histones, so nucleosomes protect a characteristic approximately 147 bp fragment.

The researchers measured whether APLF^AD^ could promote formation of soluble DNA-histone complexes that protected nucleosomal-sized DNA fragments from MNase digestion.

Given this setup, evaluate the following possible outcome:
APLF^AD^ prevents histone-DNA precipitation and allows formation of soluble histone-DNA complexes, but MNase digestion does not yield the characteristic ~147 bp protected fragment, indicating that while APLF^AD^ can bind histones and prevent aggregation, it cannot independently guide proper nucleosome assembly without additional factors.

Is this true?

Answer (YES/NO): NO